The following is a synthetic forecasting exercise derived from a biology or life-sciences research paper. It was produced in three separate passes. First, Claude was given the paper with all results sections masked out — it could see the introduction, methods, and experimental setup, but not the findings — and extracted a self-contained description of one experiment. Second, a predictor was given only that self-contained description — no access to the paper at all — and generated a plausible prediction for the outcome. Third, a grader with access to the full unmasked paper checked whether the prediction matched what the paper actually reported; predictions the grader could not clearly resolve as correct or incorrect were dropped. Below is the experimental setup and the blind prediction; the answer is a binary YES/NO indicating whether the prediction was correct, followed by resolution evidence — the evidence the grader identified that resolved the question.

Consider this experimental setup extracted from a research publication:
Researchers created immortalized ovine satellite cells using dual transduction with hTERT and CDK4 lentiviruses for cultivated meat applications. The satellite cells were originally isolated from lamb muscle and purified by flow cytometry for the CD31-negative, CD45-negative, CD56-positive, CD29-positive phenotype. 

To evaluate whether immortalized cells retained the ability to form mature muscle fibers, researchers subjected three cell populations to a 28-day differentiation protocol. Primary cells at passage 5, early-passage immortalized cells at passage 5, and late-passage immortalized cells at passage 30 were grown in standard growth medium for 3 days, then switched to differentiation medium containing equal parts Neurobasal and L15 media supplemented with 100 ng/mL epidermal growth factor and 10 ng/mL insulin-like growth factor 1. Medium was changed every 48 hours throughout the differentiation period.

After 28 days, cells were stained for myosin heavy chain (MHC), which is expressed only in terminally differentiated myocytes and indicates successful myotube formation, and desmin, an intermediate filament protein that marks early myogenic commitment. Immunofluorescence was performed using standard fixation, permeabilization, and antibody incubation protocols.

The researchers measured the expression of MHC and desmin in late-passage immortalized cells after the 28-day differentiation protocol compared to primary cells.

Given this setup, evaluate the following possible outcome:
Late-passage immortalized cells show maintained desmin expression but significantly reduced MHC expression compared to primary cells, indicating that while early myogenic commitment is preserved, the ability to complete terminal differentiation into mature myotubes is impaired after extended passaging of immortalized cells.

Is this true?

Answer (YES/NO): NO